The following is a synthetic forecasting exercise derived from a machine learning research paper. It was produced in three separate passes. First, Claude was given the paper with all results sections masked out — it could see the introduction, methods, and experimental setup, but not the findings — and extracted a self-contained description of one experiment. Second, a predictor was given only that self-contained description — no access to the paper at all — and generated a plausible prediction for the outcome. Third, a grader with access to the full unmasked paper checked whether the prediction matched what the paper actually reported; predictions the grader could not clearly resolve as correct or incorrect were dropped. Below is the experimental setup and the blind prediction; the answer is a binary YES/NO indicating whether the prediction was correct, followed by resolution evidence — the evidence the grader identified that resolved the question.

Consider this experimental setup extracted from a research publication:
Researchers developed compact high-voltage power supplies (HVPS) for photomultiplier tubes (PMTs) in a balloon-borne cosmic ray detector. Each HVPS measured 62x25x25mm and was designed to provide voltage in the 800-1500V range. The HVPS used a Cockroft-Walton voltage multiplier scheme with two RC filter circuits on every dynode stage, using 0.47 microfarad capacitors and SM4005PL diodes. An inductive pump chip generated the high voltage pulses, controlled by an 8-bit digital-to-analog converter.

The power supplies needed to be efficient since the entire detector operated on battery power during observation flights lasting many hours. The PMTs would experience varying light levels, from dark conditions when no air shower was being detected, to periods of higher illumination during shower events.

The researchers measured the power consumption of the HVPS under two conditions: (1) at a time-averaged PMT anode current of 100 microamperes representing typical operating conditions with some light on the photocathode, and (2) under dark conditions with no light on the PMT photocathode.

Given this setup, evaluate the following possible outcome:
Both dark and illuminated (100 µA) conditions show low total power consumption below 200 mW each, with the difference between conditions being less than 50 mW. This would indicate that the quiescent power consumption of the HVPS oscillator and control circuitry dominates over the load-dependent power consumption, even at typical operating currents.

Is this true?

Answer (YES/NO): NO